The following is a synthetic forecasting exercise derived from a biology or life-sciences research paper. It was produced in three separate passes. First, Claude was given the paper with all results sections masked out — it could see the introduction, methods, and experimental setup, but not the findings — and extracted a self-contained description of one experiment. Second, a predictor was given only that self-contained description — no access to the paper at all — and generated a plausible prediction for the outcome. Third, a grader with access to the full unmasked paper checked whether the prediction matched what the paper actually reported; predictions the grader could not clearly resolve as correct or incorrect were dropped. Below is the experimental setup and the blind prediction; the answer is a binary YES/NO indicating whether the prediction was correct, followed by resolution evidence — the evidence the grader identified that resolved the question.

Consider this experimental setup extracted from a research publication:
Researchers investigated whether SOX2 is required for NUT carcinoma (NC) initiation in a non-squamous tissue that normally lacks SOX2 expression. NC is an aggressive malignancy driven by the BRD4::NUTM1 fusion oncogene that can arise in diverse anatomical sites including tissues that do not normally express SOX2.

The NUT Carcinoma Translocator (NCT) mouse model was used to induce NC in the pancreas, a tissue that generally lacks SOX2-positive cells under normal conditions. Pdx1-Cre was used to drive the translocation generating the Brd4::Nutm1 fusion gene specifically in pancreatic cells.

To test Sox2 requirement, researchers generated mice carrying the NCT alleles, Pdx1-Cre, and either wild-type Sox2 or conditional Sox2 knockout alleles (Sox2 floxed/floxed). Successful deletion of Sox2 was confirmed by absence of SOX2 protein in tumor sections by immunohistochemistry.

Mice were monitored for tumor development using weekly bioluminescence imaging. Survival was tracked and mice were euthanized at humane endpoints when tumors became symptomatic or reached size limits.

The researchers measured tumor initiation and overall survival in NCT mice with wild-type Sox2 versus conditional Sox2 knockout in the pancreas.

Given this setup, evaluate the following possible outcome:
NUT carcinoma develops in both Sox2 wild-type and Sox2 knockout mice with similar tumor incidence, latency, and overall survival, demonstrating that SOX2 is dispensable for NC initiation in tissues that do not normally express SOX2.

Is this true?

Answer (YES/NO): YES